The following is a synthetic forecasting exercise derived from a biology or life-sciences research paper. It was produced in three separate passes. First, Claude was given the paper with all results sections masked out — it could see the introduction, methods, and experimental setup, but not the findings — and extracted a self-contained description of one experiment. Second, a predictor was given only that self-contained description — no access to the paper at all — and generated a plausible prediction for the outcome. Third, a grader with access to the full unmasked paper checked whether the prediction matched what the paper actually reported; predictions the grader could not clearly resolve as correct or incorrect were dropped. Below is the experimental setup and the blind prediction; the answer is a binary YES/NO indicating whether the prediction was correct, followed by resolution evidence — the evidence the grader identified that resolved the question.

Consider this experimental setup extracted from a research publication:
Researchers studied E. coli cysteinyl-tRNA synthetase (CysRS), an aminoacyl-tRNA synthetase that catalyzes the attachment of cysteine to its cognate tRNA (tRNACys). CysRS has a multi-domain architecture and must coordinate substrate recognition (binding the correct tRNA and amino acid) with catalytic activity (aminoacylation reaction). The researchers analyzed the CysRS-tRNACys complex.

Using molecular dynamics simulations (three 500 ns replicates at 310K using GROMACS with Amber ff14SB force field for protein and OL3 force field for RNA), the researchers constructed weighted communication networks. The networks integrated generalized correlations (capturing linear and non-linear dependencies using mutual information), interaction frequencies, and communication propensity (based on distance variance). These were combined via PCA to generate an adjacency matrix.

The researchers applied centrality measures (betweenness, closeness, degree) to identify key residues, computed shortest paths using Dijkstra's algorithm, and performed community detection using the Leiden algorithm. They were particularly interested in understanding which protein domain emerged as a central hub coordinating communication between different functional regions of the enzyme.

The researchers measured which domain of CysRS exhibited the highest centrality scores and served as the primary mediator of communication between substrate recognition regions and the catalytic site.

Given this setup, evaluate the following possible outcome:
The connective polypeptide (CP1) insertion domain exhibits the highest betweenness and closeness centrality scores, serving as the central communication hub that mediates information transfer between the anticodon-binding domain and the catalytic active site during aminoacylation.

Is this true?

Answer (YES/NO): NO